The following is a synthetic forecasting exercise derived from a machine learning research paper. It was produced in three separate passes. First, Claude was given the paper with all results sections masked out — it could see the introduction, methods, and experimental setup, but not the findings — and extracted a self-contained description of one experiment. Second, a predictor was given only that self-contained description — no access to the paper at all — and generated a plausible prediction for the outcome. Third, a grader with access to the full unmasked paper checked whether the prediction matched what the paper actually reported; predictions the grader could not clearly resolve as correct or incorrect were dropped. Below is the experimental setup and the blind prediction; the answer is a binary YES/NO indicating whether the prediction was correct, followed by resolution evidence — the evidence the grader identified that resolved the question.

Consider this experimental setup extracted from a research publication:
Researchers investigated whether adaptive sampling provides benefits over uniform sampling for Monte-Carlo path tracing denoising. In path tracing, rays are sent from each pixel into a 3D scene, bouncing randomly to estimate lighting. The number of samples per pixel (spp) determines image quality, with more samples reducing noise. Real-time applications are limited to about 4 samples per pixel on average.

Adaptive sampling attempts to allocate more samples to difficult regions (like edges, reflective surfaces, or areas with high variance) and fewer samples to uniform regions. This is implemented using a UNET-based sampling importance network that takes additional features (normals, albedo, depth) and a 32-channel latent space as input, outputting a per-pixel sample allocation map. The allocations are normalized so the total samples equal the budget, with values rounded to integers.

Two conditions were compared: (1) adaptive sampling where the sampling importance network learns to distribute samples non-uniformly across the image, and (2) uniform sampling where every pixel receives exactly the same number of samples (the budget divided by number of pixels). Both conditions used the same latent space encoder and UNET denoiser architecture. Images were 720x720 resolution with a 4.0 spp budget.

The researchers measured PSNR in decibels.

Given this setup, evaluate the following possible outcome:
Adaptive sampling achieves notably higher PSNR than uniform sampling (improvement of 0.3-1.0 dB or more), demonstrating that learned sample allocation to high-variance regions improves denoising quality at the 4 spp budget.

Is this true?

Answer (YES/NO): YES